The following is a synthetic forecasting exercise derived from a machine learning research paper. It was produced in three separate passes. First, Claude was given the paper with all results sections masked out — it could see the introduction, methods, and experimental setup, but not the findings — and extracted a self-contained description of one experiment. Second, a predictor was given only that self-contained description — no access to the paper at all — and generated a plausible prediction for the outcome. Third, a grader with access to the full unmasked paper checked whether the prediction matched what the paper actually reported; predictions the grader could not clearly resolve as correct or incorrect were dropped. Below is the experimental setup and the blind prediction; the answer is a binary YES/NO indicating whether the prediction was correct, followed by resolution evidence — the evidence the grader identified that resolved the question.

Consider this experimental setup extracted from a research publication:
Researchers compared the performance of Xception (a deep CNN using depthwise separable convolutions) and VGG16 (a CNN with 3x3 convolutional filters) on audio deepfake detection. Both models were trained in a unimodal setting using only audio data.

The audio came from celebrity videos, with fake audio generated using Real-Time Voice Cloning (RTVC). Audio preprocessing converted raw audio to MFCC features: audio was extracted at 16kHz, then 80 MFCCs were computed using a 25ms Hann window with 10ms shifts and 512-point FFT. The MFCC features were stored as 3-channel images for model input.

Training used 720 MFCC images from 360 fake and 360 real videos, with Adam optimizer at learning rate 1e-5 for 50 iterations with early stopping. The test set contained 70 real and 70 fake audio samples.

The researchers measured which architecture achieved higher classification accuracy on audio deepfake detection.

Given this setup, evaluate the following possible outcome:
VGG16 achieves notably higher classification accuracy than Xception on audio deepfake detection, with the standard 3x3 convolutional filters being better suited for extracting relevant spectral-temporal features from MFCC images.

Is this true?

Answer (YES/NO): NO